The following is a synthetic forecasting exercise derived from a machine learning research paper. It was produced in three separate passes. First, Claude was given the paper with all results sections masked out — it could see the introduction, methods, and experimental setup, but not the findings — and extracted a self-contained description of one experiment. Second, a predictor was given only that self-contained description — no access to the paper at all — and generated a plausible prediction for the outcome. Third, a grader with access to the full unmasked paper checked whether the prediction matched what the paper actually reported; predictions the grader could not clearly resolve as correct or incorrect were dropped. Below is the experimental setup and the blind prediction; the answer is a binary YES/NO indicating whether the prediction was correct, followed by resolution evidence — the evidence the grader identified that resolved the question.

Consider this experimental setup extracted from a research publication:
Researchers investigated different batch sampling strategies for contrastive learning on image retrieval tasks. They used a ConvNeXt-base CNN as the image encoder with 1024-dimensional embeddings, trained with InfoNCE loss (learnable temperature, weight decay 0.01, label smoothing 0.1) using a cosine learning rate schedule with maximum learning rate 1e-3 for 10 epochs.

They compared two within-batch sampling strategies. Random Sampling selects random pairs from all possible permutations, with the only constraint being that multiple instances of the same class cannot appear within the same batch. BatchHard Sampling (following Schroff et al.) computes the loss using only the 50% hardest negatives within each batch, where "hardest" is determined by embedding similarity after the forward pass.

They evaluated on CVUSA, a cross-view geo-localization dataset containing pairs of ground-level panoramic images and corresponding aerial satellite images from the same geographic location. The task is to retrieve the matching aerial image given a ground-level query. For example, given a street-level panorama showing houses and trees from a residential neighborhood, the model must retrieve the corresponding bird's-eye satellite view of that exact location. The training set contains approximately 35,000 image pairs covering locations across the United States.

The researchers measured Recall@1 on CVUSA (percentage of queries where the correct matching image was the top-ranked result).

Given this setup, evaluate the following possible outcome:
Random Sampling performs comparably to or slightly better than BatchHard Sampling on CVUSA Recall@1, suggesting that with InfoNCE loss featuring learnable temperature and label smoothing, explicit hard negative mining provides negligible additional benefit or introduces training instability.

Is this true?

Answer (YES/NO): YES